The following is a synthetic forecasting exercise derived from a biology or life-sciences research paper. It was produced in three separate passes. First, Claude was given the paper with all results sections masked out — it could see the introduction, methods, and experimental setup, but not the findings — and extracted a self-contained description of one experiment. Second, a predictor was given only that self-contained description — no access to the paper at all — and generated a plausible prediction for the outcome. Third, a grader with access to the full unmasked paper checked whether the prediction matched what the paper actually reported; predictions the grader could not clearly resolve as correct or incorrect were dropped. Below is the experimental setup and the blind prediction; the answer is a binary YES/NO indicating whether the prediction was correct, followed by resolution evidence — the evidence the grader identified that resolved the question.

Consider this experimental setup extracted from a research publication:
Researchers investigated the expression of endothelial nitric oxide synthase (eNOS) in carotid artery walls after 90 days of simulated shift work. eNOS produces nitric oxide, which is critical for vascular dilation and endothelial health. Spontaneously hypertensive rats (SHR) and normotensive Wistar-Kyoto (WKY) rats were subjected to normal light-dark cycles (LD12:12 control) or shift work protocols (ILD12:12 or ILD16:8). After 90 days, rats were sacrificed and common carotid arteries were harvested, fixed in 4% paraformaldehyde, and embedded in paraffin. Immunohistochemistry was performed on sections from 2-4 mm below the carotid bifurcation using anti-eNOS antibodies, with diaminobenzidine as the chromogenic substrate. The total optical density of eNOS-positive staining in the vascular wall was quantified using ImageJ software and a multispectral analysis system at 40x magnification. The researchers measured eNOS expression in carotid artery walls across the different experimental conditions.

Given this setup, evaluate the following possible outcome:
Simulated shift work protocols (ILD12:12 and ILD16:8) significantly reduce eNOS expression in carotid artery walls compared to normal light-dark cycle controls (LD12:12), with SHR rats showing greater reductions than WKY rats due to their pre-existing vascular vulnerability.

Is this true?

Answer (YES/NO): NO